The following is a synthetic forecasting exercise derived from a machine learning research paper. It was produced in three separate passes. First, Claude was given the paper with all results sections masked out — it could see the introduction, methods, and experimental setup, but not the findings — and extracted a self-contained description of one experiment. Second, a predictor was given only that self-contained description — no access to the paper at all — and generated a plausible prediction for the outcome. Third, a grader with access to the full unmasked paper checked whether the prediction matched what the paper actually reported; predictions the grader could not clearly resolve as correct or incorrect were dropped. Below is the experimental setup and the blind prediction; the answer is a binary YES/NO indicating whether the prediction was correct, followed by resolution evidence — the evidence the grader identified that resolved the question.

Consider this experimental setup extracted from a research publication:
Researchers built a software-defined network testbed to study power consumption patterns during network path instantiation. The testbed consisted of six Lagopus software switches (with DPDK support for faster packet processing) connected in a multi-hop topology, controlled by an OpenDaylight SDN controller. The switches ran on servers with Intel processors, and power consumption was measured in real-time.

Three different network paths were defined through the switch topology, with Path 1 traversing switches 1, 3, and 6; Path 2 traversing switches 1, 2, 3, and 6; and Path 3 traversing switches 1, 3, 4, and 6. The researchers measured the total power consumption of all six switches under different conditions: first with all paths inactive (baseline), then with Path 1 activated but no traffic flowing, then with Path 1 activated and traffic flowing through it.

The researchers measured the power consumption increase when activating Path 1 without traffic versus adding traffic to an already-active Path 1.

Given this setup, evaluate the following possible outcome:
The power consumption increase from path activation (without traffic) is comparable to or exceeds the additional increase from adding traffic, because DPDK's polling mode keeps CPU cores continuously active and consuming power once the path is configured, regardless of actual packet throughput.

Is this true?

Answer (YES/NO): YES